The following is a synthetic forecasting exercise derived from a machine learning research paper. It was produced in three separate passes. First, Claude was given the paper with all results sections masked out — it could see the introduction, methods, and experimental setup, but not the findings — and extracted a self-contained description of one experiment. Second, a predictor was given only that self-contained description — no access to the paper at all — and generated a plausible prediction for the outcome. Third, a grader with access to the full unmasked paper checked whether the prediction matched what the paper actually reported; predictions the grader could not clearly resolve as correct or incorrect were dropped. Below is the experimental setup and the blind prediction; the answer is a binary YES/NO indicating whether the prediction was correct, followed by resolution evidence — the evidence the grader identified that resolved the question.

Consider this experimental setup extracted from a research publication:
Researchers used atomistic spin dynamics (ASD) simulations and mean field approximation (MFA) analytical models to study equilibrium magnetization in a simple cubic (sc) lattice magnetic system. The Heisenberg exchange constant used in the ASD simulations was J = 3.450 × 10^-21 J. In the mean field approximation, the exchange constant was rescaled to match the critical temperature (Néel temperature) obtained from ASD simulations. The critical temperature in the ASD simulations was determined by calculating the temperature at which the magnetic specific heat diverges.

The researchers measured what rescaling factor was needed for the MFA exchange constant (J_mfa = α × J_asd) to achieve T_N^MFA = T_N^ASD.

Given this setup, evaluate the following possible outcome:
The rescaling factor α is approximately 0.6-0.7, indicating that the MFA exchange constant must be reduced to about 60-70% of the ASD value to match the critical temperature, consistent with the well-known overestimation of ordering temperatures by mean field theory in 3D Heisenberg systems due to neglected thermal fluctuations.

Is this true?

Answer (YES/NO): NO